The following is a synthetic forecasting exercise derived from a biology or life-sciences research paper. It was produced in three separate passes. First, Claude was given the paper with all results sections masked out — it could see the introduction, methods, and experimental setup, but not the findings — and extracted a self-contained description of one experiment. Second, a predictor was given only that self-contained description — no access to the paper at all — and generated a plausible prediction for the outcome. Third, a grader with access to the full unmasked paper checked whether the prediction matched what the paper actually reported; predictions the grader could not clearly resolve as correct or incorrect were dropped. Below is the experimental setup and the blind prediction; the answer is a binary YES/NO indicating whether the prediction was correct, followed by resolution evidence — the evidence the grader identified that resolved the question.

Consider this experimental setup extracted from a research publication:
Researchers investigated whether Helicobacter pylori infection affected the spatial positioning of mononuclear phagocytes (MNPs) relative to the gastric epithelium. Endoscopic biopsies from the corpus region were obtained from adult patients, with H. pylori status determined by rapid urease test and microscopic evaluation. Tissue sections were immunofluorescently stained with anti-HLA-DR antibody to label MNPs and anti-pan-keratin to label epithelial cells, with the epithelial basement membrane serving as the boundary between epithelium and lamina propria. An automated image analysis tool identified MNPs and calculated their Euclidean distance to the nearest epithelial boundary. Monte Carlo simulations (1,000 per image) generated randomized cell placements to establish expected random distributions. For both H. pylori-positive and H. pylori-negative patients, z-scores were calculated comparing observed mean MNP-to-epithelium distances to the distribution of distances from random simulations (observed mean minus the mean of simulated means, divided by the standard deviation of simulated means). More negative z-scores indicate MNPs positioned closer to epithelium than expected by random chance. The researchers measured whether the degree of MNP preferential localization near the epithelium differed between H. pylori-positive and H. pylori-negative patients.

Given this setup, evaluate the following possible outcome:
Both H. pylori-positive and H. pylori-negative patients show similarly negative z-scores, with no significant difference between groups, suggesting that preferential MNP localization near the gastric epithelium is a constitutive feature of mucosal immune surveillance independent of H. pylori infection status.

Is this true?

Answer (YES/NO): NO